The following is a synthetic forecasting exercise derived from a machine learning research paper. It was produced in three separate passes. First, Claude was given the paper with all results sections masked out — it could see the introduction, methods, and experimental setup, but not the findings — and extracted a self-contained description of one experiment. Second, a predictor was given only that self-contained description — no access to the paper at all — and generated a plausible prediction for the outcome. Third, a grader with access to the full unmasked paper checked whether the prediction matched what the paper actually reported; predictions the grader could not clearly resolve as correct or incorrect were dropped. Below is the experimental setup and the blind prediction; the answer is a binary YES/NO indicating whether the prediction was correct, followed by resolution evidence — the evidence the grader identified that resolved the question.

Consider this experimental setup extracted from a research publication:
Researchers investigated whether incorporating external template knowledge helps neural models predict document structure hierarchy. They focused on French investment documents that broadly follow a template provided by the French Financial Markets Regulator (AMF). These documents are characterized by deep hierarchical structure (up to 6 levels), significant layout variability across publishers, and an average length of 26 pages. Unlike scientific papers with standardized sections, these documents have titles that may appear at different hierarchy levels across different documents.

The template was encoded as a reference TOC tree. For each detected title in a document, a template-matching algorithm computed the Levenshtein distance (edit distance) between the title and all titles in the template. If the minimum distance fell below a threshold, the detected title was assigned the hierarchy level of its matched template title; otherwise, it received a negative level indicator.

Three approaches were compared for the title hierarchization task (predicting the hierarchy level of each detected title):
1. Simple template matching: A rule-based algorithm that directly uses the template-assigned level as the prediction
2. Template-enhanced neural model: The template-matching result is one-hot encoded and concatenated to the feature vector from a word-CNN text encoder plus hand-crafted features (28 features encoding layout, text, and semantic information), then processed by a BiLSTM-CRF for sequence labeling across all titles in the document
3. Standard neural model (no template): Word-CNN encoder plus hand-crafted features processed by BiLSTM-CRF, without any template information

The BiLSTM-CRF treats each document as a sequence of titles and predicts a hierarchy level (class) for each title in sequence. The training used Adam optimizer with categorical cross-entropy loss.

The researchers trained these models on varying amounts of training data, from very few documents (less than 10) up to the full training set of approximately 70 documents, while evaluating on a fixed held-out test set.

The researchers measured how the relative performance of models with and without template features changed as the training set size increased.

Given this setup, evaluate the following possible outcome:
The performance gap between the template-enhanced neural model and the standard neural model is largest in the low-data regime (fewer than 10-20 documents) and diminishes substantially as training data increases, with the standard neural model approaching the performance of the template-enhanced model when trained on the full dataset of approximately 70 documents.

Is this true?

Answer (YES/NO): YES